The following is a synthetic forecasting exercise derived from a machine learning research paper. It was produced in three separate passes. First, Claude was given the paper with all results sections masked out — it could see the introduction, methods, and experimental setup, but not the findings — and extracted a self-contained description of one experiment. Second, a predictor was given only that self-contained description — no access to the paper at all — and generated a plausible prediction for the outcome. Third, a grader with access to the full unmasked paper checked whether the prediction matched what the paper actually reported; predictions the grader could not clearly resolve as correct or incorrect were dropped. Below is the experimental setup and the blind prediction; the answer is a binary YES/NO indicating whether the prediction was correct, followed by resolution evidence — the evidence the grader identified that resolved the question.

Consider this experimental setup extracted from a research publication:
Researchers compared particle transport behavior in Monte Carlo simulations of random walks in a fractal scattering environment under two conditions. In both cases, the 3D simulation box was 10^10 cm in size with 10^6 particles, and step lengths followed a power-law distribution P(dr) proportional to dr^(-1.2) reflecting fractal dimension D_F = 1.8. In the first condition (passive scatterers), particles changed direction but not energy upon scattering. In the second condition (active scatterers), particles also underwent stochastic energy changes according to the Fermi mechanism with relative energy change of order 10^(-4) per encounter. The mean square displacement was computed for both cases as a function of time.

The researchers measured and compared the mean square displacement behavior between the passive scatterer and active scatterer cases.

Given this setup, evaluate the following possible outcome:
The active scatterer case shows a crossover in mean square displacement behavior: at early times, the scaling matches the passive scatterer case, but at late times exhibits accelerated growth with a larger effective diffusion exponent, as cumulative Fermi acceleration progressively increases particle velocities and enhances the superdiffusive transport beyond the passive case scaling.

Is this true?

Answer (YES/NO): NO